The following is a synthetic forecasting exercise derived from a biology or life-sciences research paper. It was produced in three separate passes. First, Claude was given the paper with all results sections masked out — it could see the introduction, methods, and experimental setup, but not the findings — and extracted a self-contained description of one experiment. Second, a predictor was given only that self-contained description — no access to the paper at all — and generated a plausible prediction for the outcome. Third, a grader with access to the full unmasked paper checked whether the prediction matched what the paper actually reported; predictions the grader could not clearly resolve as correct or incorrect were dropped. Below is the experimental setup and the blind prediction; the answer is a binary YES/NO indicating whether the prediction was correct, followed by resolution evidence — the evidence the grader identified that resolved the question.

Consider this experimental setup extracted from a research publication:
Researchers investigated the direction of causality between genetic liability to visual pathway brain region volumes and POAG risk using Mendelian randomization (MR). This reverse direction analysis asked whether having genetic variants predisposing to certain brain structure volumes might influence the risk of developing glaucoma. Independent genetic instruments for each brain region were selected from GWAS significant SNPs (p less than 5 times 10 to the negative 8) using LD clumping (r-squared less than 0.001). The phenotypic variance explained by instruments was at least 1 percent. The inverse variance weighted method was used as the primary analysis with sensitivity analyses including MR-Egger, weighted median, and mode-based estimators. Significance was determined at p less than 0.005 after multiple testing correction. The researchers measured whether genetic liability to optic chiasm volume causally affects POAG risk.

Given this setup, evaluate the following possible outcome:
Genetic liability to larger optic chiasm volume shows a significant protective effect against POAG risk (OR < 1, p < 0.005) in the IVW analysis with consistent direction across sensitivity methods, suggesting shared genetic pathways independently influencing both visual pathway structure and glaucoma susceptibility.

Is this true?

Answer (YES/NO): NO